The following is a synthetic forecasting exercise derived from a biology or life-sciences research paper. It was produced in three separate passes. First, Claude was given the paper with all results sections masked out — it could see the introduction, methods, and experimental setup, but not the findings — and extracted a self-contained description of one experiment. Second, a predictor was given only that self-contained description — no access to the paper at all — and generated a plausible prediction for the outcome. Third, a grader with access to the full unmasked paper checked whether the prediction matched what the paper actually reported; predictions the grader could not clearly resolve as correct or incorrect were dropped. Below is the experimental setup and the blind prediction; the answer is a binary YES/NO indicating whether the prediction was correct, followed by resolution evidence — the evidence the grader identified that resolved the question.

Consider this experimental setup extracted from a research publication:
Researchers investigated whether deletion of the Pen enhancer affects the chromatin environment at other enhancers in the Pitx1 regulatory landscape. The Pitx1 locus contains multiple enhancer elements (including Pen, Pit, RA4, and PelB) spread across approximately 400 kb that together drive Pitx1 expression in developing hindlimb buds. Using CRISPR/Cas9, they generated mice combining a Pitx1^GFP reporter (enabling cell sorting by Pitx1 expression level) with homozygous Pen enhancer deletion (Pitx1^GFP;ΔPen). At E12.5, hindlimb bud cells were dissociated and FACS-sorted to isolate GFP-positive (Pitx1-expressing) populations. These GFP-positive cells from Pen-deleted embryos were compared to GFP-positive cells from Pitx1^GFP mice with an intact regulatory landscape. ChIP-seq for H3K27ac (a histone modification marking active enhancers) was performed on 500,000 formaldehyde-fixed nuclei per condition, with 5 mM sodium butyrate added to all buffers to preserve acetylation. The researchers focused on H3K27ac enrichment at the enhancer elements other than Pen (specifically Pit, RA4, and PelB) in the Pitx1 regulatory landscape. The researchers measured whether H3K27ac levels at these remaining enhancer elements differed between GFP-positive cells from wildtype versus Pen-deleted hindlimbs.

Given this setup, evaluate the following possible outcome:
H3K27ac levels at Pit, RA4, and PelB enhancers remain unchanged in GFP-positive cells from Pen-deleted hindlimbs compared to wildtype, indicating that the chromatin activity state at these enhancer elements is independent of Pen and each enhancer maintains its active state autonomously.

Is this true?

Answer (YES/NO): YES